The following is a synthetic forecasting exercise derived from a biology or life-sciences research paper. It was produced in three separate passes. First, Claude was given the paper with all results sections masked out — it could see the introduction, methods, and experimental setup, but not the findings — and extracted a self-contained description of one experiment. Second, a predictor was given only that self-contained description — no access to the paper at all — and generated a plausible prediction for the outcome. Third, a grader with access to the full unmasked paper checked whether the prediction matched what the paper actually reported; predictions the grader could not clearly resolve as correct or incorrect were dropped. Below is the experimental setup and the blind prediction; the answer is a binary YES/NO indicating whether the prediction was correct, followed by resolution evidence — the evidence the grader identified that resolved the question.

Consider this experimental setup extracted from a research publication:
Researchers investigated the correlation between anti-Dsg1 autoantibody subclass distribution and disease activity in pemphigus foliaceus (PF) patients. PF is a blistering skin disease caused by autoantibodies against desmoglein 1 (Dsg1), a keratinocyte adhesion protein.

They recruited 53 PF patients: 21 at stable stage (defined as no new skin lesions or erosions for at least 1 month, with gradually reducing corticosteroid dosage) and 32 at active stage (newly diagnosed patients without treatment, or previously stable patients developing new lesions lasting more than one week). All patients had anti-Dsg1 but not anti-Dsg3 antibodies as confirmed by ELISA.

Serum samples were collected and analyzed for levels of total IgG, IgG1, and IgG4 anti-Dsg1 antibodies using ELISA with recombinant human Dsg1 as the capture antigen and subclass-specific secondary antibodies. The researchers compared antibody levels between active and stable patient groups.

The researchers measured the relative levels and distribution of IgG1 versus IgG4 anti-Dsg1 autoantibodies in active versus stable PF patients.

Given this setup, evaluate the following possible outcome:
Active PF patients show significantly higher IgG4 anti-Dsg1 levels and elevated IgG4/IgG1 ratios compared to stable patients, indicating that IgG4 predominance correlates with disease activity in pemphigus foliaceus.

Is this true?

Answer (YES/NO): NO